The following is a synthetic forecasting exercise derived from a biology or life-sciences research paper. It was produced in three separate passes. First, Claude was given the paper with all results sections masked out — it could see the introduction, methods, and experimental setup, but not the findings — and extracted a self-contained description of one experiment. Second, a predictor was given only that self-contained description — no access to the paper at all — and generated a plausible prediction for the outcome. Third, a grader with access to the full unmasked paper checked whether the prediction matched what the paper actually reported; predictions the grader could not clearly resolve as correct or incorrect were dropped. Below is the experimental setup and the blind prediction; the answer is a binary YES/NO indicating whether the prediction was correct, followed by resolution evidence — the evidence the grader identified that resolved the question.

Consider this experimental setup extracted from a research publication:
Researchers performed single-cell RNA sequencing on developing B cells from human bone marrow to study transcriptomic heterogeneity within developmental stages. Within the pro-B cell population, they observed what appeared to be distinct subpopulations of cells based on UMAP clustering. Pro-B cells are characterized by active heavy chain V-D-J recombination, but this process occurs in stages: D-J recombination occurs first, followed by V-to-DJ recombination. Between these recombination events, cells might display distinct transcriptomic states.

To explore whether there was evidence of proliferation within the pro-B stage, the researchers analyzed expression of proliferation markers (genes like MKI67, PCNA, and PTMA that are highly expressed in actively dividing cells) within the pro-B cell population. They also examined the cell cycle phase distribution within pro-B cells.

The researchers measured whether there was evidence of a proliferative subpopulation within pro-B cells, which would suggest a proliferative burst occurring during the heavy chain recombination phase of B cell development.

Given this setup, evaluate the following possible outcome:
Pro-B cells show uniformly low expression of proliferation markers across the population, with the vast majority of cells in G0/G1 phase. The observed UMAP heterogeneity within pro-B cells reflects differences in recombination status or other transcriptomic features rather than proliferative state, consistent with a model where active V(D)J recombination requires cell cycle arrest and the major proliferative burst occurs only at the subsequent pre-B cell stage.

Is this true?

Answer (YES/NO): NO